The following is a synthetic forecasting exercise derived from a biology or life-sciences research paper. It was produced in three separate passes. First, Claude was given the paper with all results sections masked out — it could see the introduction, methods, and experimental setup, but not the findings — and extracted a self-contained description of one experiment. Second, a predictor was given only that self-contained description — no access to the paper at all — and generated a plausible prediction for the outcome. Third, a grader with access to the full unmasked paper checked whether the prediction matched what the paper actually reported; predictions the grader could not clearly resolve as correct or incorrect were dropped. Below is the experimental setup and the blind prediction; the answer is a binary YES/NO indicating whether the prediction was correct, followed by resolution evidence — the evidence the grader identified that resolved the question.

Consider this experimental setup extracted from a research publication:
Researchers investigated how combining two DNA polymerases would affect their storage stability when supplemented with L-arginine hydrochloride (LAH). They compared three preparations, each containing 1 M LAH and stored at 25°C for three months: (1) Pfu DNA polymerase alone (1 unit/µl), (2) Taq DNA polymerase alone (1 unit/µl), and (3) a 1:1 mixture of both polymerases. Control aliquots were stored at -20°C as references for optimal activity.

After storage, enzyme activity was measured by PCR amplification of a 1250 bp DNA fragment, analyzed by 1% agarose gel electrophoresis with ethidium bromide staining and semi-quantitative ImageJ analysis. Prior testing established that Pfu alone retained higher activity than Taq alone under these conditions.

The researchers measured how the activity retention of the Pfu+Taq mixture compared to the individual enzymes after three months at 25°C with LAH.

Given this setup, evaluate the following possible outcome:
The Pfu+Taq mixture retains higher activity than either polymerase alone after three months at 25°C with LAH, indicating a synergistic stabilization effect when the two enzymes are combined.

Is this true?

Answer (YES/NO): NO